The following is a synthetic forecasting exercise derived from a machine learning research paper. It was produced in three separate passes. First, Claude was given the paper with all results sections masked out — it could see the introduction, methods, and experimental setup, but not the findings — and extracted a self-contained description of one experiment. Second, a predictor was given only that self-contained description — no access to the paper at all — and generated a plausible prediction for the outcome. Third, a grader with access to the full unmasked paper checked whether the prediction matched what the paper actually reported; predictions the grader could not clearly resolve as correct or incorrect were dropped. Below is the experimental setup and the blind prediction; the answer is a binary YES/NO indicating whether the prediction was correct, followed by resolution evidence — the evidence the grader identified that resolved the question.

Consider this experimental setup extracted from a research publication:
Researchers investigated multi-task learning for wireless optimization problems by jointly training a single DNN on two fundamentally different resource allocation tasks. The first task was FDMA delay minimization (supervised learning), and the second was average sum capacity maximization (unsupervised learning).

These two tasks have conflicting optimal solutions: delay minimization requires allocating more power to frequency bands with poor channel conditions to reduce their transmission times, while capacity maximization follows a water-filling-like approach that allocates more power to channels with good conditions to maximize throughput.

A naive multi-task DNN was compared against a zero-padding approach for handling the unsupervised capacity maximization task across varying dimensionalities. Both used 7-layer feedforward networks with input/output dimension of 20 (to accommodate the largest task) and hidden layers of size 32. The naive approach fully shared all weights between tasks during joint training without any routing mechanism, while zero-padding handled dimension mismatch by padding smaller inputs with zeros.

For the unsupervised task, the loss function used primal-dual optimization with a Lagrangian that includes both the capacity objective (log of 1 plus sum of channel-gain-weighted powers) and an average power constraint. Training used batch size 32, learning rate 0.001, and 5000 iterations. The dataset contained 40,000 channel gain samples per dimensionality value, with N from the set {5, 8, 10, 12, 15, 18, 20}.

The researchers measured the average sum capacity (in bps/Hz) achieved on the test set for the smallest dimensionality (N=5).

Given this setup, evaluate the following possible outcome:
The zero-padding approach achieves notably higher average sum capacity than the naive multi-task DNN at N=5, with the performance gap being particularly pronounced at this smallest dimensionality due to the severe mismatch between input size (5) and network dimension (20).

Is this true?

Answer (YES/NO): NO